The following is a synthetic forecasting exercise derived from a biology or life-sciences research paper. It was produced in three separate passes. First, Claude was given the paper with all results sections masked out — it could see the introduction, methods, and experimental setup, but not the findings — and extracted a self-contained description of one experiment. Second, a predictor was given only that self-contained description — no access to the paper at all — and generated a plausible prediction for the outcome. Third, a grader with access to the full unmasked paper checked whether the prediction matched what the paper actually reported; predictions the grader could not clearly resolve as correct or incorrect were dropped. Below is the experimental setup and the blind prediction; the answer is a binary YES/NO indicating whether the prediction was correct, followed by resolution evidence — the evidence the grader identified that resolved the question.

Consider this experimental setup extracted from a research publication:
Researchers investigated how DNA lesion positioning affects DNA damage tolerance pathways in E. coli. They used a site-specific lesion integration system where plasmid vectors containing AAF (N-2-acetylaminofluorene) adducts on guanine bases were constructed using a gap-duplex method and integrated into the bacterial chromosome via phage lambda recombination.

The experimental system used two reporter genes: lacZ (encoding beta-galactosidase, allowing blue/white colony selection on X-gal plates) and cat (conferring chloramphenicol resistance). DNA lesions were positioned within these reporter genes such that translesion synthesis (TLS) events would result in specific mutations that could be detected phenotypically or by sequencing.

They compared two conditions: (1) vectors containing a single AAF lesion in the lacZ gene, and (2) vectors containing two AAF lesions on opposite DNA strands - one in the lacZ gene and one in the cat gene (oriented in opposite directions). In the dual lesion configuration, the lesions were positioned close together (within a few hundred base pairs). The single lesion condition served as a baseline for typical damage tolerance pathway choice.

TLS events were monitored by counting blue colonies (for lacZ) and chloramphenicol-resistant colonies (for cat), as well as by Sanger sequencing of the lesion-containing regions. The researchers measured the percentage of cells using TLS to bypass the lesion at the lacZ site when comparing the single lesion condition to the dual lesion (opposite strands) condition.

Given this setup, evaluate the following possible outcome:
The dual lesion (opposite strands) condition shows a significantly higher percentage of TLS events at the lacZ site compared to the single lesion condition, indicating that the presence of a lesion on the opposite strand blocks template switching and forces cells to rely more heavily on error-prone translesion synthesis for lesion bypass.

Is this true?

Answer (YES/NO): YES